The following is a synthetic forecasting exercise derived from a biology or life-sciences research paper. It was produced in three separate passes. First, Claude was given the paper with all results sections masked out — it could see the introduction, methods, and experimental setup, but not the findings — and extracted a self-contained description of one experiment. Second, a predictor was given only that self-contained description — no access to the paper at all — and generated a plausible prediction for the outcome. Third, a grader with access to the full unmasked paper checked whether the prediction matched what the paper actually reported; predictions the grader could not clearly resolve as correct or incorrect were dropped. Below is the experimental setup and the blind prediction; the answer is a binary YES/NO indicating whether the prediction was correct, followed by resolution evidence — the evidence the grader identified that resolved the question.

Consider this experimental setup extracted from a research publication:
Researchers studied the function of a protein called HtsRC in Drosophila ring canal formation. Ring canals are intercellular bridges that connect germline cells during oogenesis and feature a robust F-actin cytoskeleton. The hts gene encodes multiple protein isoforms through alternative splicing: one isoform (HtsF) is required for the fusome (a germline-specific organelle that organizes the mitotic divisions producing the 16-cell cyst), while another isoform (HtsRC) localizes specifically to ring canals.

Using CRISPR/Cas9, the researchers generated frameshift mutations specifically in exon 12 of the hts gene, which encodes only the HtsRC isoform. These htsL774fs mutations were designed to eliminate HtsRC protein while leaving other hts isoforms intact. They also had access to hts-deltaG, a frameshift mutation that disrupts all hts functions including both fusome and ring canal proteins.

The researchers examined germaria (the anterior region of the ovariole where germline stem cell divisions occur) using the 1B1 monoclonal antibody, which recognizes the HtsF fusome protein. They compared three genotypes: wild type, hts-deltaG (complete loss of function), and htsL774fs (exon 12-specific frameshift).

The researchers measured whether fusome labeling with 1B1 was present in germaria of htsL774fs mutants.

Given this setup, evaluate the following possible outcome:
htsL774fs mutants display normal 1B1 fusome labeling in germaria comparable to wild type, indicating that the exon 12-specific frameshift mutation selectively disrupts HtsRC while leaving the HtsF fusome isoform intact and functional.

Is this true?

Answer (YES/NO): YES